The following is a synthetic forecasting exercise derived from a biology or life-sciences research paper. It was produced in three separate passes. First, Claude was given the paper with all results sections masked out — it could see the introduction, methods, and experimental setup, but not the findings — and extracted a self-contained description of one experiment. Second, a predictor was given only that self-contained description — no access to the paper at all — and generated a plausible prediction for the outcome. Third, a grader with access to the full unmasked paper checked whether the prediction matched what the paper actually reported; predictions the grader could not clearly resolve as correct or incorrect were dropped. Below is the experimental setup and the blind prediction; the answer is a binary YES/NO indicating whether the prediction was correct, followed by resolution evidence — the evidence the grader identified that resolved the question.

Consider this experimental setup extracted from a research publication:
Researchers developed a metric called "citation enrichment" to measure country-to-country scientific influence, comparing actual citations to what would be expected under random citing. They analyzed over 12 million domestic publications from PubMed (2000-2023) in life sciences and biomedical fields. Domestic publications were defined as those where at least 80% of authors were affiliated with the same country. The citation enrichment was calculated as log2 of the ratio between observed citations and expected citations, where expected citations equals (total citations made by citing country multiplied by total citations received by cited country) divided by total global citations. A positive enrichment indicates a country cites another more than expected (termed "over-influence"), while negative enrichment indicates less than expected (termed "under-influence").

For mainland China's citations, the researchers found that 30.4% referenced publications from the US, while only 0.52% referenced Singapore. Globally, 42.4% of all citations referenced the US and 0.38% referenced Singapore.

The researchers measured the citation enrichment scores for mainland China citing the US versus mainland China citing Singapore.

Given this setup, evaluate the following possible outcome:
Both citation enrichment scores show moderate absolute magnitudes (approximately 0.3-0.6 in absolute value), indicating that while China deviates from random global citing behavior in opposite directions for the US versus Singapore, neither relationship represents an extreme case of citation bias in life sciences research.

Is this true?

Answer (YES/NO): YES